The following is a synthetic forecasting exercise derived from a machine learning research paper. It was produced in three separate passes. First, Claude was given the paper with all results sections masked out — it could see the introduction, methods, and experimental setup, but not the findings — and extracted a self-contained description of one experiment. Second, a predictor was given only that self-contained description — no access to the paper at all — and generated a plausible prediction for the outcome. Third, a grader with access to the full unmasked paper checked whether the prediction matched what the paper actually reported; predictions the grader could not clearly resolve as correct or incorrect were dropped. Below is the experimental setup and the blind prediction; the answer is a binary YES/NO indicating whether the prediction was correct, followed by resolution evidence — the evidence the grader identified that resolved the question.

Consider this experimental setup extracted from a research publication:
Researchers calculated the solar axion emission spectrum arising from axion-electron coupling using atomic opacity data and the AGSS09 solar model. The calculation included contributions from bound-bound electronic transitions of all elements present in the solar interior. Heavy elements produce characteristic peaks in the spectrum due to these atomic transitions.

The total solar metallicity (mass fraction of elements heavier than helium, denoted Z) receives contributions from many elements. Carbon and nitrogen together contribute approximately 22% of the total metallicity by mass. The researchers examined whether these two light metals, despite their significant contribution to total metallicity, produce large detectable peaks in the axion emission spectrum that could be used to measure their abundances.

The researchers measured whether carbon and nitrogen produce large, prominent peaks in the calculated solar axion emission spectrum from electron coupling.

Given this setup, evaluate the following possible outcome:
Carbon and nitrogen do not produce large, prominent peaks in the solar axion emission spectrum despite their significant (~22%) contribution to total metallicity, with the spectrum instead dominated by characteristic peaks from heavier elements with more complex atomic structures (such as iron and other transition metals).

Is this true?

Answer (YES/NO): YES